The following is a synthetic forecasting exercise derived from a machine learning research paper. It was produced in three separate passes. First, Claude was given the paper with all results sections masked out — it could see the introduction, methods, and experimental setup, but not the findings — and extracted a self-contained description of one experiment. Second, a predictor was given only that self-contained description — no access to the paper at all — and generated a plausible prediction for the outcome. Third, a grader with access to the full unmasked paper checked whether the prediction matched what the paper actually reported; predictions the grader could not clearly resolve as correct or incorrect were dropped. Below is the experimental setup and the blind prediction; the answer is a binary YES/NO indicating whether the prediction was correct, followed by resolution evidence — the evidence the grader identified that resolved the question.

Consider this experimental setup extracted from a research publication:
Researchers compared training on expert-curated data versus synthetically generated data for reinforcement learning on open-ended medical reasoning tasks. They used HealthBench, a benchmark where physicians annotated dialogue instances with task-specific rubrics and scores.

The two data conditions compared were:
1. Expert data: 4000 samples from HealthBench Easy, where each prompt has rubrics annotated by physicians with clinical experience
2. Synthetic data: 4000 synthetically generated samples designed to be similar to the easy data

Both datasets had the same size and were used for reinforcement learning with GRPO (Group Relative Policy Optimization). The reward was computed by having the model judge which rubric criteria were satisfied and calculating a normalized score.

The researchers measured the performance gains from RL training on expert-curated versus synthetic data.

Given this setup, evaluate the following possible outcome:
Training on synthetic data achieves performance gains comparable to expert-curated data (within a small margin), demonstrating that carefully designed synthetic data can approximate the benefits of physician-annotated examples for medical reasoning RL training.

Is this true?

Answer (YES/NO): NO